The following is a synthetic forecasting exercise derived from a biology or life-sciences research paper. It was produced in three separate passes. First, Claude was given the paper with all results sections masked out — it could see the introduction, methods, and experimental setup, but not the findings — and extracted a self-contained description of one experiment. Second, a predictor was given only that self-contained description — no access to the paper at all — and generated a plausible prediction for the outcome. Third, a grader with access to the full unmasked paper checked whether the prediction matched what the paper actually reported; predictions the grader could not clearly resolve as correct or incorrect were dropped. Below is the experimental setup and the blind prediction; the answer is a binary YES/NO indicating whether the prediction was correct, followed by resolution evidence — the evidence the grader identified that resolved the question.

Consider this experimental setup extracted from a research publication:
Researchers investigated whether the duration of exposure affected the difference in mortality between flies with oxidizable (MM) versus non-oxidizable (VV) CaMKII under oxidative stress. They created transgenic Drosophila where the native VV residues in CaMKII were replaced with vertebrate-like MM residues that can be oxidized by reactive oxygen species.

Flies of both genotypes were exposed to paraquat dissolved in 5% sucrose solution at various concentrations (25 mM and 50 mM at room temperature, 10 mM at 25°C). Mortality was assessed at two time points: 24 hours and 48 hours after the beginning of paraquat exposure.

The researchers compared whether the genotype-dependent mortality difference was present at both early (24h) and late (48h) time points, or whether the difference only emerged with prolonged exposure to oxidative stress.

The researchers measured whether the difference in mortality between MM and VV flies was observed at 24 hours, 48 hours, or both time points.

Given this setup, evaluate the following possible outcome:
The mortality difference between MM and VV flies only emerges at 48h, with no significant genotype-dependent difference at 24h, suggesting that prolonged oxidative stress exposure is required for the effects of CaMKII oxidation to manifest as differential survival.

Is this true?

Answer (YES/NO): NO